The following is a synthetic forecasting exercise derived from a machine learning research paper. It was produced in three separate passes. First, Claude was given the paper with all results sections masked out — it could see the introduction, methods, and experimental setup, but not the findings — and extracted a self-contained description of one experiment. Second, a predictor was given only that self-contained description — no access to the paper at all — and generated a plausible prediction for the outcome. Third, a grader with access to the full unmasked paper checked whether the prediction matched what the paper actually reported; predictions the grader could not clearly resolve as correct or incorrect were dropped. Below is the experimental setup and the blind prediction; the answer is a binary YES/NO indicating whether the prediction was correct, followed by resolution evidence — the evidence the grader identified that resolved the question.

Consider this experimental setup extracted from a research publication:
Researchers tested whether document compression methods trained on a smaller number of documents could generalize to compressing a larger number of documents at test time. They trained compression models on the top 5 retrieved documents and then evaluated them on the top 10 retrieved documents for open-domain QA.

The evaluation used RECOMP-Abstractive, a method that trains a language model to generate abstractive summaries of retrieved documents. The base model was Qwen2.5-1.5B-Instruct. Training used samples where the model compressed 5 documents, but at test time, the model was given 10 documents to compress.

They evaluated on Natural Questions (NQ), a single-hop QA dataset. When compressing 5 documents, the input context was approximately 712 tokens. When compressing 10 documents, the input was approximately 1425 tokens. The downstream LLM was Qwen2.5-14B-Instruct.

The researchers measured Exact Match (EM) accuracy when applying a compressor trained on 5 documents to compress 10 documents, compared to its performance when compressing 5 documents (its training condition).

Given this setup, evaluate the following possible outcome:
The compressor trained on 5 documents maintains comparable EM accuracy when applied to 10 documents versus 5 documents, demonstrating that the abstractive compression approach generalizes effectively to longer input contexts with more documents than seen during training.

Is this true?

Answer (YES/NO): YES